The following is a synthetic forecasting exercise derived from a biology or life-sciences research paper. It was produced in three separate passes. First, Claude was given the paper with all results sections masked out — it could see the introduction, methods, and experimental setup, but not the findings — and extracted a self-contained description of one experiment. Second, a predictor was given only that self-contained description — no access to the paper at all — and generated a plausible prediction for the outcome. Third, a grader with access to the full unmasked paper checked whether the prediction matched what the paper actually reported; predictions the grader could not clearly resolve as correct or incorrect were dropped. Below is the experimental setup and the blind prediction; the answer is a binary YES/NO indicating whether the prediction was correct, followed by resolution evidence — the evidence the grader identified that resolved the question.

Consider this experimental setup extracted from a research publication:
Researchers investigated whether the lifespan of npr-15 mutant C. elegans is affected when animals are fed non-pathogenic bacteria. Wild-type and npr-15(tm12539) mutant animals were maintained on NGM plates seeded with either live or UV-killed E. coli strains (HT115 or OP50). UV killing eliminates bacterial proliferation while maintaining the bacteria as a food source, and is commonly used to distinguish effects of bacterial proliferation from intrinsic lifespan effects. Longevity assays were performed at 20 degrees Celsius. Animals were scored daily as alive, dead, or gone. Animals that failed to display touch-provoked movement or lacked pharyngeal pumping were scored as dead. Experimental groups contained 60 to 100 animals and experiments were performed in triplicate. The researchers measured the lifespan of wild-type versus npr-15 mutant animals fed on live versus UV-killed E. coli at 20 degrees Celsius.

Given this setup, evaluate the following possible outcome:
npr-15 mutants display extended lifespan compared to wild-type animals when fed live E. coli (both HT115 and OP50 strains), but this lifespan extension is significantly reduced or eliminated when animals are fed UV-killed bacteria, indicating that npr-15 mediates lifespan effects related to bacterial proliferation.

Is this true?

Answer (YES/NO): NO